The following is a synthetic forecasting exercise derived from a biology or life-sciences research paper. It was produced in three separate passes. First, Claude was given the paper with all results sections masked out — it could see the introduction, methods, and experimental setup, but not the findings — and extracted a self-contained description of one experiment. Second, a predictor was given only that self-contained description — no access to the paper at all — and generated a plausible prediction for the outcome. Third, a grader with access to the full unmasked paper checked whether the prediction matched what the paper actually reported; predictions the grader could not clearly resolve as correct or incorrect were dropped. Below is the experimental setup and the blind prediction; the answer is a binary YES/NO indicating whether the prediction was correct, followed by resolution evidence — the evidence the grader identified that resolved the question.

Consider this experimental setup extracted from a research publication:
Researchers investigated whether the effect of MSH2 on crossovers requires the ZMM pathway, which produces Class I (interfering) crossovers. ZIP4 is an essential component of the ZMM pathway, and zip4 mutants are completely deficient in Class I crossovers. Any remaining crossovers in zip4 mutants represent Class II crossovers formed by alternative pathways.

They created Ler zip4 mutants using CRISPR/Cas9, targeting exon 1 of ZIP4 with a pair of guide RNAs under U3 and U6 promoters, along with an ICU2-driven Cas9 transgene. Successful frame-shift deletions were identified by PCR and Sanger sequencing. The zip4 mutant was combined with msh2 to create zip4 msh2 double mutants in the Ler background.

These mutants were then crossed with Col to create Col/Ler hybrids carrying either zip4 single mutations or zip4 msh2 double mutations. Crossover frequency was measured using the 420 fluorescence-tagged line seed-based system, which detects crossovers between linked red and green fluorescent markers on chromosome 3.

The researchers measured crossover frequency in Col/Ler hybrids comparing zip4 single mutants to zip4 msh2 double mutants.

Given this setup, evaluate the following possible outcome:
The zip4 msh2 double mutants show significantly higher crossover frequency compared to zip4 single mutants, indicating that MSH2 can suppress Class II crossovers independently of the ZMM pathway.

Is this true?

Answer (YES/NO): YES